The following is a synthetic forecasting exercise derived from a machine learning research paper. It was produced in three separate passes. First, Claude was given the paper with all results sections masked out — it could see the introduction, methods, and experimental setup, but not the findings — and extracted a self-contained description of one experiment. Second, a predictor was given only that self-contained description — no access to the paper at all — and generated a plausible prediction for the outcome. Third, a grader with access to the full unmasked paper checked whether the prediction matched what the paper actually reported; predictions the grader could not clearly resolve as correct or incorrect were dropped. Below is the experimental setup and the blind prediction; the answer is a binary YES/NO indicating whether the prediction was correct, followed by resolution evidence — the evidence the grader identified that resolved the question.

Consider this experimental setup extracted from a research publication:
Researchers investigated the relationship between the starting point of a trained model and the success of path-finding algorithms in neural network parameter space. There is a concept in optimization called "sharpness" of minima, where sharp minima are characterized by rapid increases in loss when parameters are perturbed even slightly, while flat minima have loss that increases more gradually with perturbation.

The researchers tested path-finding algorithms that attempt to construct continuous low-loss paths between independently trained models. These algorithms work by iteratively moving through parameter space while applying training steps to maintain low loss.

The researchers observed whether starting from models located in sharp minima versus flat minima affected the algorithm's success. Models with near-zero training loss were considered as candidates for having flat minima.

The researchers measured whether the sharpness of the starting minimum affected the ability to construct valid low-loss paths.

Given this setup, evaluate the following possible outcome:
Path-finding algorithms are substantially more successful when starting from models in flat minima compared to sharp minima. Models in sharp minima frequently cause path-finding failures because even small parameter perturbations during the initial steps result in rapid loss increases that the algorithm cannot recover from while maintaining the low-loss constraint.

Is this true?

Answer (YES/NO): NO